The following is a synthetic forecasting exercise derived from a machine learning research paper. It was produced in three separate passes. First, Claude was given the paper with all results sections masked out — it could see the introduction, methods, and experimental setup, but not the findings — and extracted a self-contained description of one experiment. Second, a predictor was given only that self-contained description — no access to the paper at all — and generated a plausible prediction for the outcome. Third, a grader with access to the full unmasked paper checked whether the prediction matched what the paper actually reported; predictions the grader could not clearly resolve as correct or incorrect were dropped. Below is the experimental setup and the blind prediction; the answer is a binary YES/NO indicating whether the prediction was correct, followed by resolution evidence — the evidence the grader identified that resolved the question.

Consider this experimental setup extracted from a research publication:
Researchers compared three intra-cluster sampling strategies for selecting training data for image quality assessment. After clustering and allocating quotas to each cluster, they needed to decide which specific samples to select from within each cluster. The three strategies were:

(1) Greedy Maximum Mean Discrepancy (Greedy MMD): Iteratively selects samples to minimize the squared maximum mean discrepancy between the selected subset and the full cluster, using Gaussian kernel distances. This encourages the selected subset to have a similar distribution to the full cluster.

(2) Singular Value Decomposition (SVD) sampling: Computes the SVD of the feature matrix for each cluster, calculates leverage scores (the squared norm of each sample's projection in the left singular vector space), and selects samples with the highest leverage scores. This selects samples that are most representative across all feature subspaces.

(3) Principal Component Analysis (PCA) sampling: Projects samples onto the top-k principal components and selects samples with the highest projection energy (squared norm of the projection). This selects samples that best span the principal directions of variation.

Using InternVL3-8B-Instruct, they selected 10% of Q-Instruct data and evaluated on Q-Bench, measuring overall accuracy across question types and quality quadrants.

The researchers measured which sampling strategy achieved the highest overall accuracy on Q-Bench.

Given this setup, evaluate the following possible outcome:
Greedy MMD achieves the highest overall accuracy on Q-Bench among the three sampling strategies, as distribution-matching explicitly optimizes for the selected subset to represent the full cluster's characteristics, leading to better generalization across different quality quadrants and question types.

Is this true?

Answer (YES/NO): NO